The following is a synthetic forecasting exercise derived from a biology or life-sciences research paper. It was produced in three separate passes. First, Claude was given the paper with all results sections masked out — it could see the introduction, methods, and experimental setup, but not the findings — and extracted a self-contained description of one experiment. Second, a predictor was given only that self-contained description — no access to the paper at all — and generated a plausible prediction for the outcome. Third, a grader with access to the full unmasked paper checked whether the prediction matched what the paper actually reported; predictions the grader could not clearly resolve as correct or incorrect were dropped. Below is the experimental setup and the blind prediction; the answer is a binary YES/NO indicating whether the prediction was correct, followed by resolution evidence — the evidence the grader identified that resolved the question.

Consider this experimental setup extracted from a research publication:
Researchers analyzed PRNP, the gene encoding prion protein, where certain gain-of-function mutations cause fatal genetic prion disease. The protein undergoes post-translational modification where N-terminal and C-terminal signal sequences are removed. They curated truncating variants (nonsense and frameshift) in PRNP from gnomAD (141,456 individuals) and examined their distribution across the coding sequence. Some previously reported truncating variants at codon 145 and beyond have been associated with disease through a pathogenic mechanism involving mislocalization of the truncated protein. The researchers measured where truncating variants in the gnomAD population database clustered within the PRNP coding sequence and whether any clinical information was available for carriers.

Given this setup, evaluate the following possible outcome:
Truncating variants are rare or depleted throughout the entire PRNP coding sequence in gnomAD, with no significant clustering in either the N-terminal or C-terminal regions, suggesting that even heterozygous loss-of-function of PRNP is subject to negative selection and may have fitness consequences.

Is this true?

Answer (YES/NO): NO